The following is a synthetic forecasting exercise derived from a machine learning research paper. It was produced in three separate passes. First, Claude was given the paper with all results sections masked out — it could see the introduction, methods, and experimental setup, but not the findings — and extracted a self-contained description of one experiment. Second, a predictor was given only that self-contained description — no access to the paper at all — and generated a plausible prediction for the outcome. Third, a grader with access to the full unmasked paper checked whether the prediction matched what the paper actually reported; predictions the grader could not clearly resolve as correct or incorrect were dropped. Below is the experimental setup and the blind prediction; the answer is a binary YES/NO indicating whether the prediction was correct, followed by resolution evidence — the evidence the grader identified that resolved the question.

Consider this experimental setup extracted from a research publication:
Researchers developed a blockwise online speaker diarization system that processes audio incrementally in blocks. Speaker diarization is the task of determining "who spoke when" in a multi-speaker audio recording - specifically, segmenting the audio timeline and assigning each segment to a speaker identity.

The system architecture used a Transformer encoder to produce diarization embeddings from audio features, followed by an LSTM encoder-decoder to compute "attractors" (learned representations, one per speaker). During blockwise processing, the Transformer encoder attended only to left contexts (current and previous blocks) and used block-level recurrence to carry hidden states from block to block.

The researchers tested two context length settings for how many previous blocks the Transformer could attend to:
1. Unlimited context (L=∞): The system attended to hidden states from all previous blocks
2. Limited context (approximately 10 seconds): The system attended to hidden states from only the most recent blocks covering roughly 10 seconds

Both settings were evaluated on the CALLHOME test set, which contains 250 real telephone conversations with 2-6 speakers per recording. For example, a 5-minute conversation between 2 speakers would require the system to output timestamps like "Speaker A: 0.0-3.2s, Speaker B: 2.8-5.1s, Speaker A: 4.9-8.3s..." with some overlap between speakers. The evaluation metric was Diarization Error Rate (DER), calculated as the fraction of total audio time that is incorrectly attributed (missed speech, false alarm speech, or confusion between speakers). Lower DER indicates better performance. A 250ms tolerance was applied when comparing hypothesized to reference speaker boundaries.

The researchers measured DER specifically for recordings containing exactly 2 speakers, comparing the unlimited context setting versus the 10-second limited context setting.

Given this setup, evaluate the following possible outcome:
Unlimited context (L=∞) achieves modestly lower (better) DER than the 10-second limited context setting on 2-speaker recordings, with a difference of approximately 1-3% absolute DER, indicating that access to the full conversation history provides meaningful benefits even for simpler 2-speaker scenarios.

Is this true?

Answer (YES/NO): YES